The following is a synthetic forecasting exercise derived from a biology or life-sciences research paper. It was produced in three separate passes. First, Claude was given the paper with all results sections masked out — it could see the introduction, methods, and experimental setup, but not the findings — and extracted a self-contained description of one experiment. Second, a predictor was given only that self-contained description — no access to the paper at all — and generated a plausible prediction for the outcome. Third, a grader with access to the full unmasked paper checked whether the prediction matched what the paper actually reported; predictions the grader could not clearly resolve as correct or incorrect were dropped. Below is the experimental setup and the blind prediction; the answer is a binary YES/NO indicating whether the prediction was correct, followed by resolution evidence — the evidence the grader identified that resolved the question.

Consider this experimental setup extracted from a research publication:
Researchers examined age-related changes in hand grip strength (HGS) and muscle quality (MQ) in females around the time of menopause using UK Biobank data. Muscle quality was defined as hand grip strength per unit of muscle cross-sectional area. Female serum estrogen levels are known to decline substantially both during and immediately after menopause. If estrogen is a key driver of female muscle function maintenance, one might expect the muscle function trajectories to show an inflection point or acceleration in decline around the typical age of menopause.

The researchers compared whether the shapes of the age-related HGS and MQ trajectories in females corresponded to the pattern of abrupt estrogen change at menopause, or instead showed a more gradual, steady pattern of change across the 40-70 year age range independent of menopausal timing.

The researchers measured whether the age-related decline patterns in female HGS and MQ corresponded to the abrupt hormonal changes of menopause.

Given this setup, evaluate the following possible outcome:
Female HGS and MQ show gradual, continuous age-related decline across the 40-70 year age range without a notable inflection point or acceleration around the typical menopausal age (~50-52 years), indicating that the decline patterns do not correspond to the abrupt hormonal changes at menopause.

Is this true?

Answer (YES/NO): YES